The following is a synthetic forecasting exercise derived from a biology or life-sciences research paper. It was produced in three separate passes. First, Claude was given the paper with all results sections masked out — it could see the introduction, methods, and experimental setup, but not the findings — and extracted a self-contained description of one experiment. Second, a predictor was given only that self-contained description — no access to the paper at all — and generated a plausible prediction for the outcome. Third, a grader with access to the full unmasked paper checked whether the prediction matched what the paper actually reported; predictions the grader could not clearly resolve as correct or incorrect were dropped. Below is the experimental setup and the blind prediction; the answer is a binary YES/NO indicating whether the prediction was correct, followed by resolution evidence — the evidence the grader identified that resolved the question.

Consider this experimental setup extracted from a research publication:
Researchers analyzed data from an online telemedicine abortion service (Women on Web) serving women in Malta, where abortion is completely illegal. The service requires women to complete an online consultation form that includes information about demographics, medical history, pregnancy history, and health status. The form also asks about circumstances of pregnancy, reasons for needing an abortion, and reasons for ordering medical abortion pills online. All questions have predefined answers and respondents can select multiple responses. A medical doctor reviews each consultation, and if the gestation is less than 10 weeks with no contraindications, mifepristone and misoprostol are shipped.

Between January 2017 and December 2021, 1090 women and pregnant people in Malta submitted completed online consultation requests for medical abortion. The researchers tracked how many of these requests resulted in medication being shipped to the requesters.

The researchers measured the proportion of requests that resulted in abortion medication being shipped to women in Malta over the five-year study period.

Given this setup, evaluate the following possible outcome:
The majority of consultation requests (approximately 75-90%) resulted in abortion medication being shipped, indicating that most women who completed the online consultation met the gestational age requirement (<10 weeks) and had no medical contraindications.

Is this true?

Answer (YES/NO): NO